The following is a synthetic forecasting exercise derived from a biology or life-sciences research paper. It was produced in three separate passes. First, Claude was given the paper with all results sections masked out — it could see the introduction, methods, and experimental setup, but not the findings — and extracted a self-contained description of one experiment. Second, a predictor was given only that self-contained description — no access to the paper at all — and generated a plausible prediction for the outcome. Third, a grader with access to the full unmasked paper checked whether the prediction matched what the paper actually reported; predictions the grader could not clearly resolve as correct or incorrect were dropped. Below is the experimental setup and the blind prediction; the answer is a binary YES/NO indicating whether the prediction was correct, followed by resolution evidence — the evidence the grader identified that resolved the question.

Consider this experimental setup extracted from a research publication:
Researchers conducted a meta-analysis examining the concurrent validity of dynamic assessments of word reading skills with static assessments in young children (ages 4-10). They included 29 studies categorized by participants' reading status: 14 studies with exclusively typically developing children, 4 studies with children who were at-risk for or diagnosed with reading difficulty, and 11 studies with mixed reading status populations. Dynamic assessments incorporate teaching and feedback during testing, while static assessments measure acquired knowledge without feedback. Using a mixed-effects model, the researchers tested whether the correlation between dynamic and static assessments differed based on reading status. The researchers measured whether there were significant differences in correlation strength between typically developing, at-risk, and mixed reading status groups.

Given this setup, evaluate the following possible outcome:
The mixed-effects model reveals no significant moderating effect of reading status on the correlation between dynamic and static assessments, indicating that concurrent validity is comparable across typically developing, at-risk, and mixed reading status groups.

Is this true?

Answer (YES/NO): YES